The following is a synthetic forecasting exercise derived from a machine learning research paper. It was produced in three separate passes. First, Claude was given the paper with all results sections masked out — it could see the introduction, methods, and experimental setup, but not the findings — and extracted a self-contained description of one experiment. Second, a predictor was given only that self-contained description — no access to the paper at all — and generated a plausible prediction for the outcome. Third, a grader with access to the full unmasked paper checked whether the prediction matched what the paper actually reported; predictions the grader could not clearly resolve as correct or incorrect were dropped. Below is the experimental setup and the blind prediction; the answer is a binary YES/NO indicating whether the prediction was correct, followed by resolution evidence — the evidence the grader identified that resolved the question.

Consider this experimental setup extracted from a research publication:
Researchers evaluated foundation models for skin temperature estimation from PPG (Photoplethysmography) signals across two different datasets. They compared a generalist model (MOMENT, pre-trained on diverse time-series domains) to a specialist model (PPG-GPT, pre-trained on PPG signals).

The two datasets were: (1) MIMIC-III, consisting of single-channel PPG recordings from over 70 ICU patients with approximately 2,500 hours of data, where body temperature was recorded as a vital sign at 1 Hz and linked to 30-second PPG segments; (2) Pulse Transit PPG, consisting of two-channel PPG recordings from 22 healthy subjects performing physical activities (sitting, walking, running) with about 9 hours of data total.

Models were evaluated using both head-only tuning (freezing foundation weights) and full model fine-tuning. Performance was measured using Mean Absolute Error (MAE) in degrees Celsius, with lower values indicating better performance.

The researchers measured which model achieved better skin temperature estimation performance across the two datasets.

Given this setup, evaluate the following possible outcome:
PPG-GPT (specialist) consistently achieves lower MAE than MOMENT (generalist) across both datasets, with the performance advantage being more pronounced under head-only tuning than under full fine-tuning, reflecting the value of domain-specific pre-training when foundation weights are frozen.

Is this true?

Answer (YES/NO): NO